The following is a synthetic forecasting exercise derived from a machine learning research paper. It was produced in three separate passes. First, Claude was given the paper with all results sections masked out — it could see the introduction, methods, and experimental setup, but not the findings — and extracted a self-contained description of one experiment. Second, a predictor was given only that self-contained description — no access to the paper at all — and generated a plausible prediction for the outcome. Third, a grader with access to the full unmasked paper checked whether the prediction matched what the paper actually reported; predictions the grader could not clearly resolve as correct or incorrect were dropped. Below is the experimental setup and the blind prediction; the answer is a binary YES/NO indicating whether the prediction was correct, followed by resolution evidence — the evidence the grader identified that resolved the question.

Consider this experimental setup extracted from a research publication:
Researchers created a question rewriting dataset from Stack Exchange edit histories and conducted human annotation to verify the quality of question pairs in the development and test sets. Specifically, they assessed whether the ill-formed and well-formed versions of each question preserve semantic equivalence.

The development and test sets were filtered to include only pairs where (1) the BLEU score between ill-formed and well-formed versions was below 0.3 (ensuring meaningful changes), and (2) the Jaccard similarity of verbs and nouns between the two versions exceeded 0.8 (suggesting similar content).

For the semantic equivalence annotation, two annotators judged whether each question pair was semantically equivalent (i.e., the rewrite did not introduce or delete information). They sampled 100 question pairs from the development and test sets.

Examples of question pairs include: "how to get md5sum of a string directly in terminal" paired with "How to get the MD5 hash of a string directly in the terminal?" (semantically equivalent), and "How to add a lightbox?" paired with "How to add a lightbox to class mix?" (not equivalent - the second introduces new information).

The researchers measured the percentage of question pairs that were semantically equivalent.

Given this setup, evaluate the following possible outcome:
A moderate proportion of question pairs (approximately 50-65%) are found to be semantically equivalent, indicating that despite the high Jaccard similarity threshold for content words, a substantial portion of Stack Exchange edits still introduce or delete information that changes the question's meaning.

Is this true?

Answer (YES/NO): NO